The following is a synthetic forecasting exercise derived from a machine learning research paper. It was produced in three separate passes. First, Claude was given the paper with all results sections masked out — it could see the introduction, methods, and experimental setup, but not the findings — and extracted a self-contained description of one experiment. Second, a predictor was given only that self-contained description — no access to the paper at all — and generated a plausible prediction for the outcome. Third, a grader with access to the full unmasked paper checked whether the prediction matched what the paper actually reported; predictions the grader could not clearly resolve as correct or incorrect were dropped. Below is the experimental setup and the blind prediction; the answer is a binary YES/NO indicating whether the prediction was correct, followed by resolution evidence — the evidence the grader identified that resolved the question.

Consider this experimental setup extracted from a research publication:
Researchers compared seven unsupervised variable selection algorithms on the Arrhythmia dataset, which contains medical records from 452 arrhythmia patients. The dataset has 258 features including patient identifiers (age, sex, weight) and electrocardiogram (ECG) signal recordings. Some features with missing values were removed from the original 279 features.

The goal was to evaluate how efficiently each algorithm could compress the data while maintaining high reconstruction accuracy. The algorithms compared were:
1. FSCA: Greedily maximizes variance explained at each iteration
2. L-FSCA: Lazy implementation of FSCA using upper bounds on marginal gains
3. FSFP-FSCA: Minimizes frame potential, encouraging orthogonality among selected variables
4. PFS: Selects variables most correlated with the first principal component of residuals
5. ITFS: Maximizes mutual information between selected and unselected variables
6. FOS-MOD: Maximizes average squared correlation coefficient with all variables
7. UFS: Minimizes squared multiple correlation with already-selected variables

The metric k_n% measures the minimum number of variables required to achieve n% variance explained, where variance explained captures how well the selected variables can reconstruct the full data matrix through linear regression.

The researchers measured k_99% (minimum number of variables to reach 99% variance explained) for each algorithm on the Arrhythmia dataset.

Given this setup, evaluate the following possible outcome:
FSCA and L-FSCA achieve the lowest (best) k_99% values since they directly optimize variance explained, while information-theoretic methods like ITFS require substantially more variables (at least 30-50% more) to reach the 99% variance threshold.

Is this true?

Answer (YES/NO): YES